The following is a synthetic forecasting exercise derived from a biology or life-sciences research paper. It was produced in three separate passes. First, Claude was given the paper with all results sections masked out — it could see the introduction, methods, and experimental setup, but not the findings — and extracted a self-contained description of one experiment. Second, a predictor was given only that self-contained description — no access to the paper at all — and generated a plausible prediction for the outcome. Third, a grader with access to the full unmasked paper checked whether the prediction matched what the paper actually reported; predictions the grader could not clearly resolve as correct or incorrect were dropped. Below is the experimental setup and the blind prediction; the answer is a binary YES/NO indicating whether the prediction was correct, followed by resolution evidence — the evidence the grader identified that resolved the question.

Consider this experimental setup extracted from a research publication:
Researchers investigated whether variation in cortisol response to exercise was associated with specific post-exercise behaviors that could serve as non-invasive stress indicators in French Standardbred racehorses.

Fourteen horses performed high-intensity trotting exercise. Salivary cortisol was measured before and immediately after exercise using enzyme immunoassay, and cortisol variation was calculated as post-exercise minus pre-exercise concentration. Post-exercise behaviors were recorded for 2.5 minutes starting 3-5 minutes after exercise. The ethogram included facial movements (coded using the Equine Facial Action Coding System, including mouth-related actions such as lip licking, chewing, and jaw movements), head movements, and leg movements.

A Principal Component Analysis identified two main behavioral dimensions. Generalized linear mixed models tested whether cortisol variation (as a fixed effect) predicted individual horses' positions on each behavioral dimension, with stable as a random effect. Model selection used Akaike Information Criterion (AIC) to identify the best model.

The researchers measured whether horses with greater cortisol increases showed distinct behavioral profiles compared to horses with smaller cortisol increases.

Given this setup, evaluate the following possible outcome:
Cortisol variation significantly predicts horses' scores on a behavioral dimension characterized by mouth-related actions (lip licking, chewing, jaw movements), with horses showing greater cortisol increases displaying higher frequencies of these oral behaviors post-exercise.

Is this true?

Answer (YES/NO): NO